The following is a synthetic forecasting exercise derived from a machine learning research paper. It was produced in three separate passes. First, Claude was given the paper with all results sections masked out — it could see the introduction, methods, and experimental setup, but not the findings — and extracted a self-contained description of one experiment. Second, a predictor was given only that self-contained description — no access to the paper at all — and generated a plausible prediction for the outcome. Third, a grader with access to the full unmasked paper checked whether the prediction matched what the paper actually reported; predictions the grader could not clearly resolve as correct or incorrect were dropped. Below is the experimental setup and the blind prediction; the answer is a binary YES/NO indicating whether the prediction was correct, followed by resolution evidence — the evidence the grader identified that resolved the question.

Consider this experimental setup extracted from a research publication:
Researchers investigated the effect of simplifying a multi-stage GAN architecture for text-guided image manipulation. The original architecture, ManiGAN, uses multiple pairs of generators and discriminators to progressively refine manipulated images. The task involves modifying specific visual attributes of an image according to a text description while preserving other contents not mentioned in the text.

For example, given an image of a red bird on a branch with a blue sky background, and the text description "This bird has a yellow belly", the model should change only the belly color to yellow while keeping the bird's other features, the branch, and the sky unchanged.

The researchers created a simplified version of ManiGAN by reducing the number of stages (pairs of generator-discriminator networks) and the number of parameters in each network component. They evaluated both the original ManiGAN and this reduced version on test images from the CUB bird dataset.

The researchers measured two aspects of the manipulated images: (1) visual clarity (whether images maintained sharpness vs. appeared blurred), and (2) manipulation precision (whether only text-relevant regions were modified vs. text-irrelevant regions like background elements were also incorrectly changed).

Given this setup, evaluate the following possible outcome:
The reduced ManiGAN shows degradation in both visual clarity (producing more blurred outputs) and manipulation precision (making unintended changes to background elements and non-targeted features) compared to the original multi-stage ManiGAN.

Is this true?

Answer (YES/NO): YES